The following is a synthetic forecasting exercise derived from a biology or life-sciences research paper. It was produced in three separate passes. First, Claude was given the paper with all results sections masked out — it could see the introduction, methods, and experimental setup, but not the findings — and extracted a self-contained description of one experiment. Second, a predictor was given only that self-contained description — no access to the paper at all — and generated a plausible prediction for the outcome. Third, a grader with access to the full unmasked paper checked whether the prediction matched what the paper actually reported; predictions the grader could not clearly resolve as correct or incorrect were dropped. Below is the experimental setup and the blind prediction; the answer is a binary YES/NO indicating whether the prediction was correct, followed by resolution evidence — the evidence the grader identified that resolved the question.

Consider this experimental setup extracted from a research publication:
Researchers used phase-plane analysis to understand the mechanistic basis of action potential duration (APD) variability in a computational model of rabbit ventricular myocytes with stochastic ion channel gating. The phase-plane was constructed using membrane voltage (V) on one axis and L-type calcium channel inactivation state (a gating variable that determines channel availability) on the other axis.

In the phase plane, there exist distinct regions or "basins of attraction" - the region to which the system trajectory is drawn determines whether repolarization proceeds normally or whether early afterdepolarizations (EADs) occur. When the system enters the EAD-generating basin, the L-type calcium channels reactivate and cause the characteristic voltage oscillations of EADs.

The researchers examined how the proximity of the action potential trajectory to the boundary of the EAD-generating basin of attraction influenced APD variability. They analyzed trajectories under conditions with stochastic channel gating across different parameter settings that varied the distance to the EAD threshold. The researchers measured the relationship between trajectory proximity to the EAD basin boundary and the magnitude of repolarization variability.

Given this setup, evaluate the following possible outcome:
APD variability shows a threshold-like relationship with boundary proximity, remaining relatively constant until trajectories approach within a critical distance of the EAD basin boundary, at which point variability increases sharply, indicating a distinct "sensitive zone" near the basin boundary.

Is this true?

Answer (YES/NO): NO